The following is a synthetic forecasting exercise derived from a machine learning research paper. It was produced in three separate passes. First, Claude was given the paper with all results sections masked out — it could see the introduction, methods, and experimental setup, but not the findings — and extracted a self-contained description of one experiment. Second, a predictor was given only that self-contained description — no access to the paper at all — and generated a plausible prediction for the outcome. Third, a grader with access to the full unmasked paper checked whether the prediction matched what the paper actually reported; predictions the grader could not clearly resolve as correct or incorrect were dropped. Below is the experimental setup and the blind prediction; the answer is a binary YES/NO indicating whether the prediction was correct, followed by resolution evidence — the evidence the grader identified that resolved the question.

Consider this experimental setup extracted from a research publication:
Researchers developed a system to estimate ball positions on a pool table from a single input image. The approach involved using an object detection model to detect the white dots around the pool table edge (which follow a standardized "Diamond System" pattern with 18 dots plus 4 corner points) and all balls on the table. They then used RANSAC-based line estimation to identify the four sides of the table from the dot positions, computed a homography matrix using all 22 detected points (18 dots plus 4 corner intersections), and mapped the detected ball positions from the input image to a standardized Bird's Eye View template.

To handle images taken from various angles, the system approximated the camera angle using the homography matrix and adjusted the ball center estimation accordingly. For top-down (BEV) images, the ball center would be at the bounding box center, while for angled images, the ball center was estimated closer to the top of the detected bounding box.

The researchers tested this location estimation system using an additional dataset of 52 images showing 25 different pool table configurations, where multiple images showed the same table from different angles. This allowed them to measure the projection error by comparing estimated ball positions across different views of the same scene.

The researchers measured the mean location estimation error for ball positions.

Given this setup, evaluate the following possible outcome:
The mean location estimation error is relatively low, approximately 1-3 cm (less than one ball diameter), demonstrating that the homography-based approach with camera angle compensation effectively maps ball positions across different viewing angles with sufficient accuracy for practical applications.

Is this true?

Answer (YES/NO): NO